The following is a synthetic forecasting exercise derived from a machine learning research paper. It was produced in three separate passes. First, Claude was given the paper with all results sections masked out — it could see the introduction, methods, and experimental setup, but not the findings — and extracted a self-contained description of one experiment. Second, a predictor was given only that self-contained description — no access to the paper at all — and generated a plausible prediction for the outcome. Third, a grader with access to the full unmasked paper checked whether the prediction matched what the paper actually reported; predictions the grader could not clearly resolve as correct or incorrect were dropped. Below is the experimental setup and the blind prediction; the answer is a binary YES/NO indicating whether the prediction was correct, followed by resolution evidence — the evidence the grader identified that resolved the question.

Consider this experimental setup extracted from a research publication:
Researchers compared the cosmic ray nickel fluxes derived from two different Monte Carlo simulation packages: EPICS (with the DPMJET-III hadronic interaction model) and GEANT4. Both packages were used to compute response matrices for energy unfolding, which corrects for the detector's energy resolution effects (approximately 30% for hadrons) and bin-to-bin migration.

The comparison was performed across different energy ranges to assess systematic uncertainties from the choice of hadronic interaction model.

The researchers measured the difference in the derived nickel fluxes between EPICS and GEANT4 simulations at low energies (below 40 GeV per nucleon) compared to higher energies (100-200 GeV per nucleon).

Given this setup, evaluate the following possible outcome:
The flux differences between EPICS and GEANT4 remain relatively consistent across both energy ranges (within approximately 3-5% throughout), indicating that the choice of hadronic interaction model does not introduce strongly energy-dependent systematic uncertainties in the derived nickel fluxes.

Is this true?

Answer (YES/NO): NO